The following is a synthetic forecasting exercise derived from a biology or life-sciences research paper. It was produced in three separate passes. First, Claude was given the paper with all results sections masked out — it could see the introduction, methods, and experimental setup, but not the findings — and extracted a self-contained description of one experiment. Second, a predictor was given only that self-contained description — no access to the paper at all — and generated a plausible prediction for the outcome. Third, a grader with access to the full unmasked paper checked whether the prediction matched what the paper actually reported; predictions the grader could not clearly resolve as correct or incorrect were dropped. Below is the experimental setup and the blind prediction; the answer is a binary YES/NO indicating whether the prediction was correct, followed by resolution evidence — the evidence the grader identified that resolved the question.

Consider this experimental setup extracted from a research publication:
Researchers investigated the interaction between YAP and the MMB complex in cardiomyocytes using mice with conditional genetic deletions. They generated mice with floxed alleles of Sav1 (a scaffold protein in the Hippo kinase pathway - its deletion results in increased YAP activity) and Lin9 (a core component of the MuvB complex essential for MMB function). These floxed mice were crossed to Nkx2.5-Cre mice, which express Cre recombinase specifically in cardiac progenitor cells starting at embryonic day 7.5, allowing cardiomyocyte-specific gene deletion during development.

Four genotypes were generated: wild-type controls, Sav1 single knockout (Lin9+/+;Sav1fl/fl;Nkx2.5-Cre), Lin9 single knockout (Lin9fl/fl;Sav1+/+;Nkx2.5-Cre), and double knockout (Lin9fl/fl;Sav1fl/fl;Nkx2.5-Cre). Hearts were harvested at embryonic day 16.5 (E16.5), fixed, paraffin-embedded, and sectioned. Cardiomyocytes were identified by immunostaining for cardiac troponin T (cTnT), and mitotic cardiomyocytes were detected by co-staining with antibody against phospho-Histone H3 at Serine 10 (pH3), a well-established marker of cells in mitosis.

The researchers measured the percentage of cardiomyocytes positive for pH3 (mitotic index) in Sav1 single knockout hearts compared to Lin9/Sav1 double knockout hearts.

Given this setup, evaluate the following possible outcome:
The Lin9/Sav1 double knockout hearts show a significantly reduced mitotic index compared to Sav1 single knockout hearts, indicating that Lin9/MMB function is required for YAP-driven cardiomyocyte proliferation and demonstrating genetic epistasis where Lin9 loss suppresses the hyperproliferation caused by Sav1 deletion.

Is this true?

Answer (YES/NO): YES